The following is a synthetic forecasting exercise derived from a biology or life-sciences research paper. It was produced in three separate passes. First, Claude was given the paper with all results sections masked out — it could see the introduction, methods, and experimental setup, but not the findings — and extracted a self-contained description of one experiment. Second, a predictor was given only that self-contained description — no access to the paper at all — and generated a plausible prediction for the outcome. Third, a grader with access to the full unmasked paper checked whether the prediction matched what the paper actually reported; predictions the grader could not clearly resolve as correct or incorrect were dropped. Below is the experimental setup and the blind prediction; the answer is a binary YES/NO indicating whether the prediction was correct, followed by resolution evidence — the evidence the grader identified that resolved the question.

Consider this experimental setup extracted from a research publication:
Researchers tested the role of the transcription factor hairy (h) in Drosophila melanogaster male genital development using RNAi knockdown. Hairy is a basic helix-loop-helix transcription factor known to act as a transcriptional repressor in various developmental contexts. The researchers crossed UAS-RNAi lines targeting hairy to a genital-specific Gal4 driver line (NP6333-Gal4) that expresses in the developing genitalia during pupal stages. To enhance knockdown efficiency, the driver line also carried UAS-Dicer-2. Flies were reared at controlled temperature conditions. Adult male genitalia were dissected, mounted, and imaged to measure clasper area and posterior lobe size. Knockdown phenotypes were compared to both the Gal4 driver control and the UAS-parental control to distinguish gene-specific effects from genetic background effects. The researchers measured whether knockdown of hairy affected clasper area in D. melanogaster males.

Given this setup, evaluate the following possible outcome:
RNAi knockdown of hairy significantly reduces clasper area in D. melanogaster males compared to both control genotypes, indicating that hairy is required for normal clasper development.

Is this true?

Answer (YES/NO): NO